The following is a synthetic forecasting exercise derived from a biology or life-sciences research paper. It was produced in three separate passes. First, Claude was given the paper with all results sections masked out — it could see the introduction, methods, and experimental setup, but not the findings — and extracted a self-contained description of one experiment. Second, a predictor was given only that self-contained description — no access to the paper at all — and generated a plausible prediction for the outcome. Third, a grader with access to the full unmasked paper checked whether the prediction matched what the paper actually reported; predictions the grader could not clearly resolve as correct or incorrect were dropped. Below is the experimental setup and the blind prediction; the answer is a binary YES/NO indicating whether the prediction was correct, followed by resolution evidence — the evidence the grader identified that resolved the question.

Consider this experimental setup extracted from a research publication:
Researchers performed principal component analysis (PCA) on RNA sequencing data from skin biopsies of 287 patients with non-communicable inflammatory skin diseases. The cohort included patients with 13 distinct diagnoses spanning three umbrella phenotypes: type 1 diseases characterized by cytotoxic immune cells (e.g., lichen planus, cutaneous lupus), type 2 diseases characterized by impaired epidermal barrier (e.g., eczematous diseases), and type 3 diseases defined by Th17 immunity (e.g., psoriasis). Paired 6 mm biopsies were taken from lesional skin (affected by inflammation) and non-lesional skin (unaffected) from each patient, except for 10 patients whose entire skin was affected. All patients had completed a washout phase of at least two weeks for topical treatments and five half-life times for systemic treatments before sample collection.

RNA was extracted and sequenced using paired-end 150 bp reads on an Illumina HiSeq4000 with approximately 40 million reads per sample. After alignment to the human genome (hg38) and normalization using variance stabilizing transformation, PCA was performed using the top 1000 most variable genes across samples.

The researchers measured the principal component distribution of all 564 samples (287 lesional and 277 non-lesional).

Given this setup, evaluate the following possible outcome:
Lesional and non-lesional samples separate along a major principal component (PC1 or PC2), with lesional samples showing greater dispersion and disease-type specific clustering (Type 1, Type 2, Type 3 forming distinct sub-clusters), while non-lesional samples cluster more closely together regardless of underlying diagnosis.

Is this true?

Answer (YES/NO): NO